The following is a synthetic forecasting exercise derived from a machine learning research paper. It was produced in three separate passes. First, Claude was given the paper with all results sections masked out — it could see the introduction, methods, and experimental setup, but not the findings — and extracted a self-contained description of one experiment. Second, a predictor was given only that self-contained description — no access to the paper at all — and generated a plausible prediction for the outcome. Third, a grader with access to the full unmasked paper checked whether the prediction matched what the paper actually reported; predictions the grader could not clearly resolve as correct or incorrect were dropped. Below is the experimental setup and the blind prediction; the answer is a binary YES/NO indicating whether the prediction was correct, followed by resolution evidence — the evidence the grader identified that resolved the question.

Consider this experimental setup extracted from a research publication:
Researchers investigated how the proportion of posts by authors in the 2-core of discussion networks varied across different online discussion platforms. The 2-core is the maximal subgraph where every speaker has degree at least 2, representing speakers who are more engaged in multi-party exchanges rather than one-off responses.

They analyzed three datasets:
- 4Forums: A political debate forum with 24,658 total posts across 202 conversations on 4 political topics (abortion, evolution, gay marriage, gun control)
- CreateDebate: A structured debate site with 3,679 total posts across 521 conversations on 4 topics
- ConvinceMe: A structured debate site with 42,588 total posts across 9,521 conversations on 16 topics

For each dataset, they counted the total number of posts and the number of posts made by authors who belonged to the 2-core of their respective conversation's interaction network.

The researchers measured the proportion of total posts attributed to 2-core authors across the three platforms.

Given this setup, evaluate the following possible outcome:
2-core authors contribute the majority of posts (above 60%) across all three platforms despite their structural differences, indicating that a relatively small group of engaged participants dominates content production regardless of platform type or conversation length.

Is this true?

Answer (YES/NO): NO